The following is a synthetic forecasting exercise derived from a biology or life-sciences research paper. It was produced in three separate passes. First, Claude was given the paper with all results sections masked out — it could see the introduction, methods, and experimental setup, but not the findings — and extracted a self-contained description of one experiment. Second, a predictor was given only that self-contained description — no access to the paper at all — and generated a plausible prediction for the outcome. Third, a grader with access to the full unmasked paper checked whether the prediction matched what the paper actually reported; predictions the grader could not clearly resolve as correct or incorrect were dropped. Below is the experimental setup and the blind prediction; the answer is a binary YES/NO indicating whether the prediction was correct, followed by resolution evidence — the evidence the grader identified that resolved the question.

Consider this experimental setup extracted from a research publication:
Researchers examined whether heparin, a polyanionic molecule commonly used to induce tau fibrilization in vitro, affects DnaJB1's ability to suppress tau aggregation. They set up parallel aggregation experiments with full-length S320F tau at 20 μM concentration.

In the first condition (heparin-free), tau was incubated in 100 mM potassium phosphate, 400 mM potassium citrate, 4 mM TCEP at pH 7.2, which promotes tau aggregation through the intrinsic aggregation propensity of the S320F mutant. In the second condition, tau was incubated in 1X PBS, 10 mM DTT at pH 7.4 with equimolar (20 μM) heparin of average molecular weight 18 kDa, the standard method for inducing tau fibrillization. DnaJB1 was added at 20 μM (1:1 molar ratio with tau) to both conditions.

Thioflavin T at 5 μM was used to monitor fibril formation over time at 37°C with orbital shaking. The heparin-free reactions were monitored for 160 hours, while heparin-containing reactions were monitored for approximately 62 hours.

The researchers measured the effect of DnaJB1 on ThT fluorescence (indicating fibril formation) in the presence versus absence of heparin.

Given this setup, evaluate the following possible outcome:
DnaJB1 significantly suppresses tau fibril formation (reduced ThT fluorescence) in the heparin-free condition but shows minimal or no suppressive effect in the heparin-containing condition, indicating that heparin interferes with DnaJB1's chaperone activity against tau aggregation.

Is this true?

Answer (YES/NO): YES